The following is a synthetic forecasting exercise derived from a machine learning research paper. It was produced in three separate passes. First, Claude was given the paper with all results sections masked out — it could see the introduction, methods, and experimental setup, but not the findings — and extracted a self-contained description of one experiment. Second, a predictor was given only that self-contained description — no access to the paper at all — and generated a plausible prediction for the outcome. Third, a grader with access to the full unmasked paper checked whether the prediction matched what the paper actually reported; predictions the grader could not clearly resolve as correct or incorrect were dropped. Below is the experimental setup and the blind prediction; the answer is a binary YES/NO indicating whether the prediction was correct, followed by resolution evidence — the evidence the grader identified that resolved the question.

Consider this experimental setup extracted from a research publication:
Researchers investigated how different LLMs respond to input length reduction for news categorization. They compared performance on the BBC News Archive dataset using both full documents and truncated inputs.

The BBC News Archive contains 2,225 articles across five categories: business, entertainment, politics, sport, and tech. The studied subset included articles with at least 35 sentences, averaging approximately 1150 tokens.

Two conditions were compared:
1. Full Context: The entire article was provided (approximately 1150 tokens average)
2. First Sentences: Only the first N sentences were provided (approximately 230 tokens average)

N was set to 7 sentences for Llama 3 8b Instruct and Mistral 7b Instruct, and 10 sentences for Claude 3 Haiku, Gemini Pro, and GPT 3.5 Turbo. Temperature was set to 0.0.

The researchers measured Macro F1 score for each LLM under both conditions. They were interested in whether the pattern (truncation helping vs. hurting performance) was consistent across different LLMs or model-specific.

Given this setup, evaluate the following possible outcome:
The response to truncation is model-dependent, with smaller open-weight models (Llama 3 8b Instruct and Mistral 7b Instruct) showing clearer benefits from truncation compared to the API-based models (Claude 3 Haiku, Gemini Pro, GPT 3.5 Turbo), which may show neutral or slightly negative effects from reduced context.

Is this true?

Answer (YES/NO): NO